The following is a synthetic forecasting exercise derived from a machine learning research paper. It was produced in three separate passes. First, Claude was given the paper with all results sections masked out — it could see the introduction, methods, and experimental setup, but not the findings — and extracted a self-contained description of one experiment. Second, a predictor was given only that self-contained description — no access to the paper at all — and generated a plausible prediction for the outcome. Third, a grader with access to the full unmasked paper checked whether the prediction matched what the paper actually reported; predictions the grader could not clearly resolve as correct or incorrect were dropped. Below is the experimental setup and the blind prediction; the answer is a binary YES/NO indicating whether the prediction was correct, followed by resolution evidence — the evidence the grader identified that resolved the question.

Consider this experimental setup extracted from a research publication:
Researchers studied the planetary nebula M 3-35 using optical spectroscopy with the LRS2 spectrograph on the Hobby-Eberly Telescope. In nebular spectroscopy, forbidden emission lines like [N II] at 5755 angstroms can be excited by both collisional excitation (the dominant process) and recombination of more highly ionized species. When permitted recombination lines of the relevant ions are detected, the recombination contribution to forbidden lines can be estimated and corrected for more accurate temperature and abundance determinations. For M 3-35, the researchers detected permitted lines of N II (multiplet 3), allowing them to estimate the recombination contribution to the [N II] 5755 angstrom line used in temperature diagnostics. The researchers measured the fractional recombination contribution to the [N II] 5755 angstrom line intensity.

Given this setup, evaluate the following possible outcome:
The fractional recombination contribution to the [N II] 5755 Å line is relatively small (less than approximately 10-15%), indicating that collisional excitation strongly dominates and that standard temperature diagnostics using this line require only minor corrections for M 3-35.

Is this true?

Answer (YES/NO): YES